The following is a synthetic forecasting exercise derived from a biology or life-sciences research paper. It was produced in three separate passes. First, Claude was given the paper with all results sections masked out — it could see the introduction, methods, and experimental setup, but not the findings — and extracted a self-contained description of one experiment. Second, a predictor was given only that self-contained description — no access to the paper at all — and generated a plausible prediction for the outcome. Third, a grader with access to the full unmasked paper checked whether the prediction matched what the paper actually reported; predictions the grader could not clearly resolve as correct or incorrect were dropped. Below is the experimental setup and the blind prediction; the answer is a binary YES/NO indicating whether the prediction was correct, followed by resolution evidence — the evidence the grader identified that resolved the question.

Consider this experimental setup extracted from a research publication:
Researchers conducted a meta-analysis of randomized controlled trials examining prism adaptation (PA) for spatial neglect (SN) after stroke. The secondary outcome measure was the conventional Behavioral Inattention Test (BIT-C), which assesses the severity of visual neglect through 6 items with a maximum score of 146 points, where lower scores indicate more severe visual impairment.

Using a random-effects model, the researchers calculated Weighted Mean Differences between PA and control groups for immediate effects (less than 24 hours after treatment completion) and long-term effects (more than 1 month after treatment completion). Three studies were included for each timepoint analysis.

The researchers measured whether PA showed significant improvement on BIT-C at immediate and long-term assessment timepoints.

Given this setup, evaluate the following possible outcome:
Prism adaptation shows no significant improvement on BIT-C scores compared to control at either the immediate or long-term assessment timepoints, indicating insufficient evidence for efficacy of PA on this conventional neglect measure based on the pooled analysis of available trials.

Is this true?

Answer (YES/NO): YES